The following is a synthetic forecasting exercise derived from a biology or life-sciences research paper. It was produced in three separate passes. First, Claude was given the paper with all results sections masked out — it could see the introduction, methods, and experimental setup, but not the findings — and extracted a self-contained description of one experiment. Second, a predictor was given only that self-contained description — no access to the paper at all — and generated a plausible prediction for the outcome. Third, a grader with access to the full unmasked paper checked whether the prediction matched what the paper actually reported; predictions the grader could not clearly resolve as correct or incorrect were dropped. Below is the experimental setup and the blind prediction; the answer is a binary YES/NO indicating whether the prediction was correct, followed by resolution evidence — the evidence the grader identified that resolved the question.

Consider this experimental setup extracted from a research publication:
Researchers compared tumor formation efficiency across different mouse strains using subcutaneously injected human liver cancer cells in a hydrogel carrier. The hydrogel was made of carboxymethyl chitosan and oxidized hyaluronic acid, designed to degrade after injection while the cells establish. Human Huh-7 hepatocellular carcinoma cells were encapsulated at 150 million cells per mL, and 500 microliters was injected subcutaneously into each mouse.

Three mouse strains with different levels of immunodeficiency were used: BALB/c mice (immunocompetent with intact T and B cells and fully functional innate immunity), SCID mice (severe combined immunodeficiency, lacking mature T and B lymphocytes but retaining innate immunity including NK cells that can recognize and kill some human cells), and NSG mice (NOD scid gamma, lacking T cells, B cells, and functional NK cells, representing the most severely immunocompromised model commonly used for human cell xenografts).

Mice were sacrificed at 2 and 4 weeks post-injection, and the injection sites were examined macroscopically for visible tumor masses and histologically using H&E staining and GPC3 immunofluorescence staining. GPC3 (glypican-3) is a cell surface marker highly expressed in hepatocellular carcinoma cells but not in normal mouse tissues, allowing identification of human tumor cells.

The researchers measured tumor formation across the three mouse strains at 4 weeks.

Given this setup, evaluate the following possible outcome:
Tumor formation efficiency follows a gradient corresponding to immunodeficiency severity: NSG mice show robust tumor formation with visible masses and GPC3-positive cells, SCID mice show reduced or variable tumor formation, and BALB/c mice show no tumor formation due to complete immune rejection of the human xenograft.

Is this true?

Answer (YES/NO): NO